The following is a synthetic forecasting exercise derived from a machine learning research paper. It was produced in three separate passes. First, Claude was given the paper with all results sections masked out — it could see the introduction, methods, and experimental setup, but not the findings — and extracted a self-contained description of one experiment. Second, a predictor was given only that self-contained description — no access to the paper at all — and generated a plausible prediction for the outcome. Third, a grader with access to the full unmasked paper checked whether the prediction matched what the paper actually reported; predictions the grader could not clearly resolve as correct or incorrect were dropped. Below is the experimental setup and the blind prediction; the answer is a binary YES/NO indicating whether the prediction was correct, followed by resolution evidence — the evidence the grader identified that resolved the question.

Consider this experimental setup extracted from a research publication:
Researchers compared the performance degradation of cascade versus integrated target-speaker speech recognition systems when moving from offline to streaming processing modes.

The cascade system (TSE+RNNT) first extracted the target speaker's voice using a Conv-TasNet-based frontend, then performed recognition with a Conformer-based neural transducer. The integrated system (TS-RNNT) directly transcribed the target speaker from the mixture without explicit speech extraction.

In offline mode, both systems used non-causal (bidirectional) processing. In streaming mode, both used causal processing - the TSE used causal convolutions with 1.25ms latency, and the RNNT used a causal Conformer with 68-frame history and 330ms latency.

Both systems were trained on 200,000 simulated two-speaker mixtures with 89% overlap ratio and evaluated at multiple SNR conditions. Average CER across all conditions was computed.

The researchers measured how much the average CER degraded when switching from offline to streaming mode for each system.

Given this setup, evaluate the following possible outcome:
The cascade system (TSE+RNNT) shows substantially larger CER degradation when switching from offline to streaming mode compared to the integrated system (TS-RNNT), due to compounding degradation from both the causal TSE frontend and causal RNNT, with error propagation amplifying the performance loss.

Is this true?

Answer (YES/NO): YES